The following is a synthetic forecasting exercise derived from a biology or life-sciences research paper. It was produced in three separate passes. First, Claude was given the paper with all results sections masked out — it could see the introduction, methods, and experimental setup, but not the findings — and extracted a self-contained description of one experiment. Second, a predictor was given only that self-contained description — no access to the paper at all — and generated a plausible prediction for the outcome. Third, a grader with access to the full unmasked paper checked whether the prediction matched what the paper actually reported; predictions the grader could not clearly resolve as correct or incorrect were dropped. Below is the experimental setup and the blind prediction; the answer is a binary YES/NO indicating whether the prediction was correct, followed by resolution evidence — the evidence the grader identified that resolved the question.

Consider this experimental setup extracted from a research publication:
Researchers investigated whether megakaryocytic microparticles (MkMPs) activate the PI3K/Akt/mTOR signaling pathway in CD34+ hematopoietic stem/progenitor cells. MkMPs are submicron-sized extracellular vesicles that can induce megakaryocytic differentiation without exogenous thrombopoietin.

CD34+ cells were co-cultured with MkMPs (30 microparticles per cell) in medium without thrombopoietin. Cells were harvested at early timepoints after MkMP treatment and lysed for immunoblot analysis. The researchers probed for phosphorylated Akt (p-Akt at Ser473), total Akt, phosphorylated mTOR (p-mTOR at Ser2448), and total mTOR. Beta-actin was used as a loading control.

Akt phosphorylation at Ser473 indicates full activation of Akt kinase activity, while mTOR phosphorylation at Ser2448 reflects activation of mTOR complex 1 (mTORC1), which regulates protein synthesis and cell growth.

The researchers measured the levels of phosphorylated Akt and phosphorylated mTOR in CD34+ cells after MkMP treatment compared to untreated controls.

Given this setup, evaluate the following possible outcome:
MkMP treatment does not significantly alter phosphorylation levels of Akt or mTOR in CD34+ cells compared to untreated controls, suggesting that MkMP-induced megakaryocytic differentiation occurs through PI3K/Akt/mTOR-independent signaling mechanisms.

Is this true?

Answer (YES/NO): NO